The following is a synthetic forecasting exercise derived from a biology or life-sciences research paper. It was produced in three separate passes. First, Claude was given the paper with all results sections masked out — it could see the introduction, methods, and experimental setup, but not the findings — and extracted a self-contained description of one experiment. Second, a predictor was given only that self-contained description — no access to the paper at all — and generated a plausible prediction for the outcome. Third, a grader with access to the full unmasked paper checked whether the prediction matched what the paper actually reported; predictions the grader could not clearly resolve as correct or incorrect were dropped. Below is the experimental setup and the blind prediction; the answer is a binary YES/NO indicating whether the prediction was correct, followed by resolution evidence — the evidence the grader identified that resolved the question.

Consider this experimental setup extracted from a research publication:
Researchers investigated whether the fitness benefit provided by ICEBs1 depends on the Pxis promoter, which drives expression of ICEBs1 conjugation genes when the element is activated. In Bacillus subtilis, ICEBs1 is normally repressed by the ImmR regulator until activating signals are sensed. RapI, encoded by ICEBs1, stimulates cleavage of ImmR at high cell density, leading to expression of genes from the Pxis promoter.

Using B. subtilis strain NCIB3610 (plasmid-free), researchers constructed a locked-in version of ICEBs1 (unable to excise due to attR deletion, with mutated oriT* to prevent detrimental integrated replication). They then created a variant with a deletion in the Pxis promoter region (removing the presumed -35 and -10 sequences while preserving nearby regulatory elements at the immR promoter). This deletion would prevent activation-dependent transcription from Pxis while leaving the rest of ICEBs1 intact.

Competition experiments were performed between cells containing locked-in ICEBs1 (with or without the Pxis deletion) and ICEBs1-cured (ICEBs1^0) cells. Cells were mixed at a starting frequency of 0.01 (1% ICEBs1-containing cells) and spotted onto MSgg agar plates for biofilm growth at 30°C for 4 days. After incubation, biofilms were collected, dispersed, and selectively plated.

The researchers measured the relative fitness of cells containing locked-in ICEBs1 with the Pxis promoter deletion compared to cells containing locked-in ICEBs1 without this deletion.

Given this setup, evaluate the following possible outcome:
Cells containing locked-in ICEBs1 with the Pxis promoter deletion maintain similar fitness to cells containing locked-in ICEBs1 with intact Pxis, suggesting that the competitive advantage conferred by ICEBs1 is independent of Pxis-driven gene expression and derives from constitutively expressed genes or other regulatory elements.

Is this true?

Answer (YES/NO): NO